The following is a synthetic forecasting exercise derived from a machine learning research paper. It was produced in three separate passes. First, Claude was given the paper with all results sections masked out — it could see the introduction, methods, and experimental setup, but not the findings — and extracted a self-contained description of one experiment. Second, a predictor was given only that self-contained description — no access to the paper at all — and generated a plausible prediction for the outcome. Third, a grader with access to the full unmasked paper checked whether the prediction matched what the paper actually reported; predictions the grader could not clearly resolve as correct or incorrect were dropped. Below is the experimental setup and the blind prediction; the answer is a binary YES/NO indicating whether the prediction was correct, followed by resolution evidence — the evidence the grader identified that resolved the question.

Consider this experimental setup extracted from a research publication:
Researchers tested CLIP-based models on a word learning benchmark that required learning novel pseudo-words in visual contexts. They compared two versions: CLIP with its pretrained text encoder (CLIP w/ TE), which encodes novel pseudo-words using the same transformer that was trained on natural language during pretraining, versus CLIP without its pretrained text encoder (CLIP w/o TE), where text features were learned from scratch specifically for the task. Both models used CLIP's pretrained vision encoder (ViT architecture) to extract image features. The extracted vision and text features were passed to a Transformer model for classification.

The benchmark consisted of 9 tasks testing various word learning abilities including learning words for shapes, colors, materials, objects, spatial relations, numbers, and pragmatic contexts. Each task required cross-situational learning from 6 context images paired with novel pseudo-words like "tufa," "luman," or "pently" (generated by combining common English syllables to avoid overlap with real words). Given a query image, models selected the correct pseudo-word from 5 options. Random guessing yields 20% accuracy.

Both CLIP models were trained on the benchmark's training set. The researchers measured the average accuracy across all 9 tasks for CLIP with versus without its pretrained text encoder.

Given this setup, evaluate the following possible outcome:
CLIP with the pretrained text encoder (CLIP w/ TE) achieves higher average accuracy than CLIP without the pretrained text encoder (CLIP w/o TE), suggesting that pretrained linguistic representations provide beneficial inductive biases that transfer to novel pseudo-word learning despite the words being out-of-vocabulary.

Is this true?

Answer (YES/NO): NO